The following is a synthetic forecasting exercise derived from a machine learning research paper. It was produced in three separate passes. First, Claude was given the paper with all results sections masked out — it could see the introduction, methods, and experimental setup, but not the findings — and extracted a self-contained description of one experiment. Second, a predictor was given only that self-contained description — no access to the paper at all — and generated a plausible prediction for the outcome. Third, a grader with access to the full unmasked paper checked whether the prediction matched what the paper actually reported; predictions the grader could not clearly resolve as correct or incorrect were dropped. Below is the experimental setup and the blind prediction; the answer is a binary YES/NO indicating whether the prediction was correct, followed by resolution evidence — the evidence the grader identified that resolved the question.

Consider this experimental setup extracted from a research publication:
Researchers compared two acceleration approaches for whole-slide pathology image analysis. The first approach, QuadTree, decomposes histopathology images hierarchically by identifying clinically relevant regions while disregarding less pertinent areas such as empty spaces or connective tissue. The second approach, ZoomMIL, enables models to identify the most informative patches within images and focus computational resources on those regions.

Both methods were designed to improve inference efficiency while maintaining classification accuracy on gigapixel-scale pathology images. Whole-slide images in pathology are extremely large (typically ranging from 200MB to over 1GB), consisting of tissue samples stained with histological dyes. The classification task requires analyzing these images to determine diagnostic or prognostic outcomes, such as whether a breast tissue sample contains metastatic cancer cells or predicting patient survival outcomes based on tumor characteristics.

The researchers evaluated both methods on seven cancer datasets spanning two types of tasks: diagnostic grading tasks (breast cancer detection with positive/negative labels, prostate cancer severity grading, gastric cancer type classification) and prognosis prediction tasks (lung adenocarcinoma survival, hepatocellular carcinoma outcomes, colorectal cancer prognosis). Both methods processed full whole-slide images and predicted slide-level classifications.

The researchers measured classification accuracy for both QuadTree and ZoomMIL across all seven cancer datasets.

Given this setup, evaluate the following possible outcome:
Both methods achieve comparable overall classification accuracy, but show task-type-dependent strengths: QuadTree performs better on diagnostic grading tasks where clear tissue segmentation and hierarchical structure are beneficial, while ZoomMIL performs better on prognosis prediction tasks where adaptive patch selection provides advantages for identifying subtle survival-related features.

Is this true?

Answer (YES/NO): NO